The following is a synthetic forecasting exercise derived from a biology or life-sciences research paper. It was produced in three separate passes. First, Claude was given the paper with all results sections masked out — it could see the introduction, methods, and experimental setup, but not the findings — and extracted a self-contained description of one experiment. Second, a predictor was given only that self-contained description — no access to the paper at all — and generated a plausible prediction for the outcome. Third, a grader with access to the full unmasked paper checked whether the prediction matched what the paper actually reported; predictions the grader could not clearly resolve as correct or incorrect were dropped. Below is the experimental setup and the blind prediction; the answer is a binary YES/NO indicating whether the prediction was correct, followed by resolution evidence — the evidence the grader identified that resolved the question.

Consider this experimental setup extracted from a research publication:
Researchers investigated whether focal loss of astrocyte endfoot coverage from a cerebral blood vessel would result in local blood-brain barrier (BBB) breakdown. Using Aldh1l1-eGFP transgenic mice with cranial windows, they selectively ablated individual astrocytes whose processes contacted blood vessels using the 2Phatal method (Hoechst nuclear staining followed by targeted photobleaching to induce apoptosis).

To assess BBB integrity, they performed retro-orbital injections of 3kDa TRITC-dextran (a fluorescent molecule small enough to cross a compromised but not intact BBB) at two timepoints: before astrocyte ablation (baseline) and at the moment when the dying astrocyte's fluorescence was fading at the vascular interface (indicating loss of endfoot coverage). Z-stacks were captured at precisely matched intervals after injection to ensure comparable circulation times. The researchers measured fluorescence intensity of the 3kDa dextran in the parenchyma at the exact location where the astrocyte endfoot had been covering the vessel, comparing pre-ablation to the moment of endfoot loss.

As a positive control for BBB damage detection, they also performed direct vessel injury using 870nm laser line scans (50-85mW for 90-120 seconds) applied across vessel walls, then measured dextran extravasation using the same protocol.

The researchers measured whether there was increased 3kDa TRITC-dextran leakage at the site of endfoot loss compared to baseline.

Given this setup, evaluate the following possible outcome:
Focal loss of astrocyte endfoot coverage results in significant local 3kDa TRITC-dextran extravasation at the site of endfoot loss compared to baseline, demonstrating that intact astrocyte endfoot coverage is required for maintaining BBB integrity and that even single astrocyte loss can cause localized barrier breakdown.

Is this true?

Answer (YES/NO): NO